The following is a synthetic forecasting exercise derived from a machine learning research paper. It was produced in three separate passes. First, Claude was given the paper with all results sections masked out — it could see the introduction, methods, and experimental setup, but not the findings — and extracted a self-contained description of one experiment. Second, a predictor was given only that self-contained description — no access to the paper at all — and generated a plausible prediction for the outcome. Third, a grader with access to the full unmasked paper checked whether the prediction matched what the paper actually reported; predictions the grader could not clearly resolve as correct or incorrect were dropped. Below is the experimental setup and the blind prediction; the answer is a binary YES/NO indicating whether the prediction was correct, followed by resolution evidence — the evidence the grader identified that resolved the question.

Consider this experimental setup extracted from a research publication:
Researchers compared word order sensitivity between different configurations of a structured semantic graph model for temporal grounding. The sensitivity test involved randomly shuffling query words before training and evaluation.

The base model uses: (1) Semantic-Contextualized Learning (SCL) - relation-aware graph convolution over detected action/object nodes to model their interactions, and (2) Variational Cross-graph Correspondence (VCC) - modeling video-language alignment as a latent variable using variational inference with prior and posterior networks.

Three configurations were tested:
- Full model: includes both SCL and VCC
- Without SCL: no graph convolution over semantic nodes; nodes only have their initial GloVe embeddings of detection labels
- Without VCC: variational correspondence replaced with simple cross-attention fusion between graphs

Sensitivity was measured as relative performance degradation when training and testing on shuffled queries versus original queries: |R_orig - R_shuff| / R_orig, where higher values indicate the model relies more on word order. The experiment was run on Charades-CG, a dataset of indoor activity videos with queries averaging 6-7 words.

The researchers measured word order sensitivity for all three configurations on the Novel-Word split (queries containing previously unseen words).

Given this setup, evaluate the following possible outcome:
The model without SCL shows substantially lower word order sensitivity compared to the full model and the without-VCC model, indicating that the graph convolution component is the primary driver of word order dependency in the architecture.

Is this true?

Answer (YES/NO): YES